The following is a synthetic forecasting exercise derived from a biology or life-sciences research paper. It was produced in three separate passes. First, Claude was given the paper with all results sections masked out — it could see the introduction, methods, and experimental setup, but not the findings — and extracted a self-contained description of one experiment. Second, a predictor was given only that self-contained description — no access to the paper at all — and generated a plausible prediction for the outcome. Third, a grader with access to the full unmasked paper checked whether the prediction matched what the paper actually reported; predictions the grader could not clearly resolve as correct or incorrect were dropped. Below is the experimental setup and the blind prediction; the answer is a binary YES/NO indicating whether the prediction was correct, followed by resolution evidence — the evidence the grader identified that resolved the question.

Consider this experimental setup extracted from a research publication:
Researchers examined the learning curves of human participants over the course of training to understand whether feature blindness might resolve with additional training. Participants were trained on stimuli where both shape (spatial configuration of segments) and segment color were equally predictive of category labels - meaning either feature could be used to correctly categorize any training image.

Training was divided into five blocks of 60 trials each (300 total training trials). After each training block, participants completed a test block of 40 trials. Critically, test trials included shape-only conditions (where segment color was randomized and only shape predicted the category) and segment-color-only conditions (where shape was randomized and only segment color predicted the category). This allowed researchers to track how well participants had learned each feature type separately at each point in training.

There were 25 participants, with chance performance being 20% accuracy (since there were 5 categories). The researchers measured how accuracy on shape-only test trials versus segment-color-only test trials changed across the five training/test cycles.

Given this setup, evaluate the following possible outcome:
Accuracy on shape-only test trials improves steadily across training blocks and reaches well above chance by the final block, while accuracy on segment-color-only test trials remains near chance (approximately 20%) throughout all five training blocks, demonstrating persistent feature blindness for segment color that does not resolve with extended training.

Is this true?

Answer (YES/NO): YES